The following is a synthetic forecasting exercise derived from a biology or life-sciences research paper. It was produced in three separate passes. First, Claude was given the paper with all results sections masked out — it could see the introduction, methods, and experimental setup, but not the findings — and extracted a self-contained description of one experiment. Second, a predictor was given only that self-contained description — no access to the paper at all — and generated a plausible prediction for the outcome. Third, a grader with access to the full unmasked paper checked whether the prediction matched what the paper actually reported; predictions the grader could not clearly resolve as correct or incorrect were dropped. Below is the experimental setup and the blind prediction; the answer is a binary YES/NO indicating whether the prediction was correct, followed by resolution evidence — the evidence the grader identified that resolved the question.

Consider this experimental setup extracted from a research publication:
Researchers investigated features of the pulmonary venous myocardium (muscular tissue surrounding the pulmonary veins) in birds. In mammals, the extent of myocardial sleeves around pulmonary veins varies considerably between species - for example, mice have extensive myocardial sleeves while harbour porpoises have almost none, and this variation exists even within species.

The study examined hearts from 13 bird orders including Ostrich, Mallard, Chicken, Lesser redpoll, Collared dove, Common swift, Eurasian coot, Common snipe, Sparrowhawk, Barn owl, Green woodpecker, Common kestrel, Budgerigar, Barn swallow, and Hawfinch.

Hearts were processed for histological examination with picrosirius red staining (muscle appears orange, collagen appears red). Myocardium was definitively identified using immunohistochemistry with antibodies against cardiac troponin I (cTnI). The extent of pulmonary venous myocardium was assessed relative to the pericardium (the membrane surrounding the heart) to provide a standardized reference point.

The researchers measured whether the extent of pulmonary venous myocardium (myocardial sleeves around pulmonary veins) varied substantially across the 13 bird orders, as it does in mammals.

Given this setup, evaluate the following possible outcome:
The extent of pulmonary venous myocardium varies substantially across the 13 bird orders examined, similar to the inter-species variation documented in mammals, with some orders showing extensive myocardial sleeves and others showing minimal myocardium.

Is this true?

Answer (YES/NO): NO